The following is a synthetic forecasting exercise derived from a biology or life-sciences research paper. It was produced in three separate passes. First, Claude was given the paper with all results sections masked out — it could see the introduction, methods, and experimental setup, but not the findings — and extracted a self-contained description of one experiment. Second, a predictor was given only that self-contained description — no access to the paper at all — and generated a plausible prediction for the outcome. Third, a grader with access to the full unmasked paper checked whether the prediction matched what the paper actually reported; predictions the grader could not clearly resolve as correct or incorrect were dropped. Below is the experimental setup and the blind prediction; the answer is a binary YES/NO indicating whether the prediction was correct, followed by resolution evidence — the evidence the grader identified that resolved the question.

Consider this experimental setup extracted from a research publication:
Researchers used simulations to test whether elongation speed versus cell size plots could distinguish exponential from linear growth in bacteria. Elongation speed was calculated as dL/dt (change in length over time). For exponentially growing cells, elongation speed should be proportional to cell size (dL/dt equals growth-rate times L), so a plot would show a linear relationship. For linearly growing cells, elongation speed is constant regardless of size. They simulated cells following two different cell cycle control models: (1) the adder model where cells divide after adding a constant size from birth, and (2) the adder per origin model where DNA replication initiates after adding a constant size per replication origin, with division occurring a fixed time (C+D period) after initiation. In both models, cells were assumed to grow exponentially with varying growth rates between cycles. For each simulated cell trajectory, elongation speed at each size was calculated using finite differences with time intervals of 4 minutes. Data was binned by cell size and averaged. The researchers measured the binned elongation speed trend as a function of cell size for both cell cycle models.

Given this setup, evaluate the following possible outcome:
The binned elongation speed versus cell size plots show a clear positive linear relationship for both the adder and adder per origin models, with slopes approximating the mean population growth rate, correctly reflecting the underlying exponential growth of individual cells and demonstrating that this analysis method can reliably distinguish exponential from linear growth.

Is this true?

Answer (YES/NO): NO